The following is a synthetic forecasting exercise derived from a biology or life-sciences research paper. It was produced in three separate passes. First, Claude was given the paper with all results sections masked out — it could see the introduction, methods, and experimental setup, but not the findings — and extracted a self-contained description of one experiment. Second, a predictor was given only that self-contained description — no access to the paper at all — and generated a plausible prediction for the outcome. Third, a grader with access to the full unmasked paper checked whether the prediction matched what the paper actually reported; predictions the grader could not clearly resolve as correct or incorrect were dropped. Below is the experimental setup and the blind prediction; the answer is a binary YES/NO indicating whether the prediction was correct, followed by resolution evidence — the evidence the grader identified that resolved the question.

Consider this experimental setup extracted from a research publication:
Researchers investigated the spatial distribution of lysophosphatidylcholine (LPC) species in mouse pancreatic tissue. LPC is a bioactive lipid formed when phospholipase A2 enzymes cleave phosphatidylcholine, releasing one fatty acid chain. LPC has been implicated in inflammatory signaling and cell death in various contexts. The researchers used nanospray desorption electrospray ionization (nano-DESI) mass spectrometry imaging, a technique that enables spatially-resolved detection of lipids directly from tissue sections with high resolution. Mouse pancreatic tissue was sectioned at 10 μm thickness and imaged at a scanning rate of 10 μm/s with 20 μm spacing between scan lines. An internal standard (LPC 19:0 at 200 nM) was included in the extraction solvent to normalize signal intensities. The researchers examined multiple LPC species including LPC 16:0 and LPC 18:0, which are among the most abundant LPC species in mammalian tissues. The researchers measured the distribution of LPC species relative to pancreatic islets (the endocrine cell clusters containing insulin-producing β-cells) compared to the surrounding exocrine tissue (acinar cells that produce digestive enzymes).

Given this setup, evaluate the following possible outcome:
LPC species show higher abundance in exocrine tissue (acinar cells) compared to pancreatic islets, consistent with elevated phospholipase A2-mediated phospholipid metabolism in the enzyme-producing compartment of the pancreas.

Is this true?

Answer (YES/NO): NO